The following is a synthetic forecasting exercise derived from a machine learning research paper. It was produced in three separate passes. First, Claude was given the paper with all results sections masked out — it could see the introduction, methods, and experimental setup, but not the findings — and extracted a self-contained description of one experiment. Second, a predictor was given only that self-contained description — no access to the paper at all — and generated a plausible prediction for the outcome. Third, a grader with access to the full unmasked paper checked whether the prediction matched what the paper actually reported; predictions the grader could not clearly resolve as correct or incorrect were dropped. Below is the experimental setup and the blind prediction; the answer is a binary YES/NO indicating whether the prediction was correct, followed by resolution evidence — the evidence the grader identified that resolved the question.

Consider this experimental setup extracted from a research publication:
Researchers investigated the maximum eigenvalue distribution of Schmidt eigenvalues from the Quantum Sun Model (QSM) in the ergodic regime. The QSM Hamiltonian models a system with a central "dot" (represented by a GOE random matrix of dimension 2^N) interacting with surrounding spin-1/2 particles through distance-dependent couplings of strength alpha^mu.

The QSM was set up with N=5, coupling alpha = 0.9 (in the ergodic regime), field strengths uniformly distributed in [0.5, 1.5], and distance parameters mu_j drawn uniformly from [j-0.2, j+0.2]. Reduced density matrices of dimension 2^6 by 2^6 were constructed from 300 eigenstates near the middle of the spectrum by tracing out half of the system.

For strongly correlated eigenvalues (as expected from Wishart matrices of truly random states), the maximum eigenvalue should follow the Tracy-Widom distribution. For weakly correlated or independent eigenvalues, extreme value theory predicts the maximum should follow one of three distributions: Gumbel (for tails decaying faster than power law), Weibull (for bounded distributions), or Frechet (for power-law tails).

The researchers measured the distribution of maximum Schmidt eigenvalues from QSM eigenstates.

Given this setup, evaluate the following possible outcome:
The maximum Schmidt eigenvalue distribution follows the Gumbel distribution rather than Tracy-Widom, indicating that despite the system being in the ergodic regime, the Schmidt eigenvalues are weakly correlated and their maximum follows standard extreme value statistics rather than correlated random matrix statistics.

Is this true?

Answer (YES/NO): NO